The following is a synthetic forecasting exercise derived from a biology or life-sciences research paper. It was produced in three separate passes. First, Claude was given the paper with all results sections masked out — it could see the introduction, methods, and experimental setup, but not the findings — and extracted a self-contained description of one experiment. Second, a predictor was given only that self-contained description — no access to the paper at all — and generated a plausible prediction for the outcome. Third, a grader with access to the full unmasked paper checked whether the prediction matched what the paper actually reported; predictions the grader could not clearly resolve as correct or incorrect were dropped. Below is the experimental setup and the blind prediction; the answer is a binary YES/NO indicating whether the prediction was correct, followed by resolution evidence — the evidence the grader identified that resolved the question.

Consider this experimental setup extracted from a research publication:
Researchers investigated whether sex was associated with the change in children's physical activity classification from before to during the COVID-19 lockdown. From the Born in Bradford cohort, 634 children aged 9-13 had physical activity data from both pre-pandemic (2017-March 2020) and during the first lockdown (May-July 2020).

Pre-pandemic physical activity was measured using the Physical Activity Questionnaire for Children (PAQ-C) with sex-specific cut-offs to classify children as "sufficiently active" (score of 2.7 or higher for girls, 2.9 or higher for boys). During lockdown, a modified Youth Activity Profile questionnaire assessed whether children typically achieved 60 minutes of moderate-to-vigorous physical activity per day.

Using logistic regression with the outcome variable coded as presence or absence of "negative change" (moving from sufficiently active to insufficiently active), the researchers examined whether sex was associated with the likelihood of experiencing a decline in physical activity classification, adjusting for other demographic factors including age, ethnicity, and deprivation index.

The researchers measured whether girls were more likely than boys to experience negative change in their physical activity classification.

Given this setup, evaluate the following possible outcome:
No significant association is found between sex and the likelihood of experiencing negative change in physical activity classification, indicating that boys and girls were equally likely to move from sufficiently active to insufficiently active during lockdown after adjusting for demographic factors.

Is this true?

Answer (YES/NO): YES